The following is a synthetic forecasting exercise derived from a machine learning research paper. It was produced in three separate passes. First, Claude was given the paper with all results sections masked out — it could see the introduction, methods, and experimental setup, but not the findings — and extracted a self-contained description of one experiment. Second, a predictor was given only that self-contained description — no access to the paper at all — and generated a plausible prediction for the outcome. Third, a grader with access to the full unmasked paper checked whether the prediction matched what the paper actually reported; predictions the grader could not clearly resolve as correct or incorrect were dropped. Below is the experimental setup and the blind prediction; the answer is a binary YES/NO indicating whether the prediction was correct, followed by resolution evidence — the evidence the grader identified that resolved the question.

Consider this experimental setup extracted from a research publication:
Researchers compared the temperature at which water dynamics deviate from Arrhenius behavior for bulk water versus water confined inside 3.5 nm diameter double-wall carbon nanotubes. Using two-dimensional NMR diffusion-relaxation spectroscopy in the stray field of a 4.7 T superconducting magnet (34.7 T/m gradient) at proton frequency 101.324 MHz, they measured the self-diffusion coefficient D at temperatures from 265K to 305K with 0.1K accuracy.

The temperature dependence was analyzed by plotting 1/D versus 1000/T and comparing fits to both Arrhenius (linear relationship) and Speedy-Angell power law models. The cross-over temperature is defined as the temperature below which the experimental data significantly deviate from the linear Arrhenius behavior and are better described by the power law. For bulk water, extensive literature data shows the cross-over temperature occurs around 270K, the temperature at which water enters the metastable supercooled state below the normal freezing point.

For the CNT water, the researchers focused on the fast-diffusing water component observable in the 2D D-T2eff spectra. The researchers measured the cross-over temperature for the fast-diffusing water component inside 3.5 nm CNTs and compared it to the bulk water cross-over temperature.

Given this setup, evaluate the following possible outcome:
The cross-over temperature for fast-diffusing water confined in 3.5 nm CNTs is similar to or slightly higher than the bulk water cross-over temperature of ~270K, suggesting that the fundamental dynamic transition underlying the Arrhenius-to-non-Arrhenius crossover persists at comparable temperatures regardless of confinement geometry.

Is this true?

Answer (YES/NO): YES